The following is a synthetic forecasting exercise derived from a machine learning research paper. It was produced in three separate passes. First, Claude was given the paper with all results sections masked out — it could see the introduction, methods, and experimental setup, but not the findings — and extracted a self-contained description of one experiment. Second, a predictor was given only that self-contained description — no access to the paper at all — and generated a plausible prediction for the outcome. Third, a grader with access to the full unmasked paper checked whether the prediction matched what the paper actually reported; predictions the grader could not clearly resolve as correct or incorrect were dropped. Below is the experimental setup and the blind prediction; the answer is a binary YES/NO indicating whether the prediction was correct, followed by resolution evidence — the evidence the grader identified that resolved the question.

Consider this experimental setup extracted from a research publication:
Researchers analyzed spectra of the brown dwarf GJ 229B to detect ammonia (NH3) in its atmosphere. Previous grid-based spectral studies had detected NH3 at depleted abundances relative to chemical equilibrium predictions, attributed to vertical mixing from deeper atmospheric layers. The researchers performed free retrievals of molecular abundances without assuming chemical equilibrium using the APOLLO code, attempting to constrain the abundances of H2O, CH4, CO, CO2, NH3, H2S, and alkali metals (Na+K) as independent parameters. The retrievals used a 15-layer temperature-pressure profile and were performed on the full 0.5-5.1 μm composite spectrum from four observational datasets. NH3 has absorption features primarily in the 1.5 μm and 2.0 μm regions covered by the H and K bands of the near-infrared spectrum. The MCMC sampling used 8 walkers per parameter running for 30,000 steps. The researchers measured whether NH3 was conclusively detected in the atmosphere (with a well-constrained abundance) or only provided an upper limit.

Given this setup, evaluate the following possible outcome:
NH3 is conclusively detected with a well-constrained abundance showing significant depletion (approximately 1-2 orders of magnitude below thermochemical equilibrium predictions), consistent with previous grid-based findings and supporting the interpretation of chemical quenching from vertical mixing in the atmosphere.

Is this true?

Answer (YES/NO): NO